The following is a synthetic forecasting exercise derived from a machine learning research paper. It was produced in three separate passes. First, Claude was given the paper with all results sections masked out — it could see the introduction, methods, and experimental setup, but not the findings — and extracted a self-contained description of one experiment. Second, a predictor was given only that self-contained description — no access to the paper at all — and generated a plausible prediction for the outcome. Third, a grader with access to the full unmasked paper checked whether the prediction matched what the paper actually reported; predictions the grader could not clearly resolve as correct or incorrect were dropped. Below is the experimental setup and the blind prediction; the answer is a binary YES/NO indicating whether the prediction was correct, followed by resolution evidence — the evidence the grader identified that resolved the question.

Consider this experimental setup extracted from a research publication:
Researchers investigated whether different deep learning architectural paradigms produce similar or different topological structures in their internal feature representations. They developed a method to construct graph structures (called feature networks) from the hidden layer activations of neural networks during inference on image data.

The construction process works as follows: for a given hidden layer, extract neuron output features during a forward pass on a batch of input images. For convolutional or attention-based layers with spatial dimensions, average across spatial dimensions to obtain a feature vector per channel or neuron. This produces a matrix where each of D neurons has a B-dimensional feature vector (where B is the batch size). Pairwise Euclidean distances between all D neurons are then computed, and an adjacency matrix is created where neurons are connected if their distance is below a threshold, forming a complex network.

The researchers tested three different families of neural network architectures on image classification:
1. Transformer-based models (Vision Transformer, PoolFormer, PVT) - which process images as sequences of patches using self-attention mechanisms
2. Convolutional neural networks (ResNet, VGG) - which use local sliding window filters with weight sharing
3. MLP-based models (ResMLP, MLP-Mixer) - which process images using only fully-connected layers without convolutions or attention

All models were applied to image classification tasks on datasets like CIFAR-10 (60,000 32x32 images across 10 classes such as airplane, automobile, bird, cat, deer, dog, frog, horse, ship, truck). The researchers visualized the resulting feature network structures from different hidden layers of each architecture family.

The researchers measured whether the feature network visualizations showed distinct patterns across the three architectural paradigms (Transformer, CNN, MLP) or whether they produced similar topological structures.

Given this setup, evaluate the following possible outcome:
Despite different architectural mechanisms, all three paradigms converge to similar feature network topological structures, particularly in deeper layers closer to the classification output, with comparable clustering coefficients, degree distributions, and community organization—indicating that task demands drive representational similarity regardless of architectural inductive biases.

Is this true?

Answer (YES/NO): NO